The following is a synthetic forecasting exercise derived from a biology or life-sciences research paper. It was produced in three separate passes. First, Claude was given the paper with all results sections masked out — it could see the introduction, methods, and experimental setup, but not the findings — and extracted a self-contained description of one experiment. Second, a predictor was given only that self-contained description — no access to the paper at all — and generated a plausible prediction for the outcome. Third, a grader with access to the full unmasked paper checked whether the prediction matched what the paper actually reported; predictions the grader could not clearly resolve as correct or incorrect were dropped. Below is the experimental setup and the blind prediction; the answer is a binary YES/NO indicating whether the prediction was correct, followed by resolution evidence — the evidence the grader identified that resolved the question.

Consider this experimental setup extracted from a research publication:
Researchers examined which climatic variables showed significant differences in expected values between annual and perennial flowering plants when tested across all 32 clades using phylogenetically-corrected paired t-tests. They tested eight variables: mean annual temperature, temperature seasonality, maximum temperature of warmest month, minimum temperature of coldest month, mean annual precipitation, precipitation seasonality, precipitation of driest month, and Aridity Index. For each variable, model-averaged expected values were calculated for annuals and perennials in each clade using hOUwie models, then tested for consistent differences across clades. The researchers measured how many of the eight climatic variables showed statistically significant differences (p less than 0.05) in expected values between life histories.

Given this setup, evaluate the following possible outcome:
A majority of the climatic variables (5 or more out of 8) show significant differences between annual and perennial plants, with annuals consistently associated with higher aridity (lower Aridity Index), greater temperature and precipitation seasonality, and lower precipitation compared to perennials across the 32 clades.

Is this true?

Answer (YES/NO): NO